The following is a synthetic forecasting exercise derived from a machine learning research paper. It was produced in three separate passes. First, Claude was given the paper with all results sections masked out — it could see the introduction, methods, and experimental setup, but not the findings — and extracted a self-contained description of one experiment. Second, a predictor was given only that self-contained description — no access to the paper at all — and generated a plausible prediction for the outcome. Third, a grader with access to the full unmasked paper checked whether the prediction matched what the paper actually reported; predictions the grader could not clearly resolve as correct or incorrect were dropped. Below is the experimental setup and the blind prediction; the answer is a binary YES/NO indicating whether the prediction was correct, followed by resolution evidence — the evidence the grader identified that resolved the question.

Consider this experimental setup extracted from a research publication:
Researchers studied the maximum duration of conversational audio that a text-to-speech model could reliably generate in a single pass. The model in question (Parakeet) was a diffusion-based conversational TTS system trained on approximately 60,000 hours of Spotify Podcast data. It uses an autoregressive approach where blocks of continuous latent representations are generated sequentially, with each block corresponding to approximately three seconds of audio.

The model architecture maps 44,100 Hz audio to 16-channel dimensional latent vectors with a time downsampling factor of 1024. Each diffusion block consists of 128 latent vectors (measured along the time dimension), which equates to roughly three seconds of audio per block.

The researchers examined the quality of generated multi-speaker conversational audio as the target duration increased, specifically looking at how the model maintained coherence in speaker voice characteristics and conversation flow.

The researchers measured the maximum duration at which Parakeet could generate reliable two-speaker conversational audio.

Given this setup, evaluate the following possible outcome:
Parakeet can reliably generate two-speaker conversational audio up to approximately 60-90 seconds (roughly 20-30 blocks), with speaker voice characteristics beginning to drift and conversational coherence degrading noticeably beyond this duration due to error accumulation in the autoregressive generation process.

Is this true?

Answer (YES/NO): NO